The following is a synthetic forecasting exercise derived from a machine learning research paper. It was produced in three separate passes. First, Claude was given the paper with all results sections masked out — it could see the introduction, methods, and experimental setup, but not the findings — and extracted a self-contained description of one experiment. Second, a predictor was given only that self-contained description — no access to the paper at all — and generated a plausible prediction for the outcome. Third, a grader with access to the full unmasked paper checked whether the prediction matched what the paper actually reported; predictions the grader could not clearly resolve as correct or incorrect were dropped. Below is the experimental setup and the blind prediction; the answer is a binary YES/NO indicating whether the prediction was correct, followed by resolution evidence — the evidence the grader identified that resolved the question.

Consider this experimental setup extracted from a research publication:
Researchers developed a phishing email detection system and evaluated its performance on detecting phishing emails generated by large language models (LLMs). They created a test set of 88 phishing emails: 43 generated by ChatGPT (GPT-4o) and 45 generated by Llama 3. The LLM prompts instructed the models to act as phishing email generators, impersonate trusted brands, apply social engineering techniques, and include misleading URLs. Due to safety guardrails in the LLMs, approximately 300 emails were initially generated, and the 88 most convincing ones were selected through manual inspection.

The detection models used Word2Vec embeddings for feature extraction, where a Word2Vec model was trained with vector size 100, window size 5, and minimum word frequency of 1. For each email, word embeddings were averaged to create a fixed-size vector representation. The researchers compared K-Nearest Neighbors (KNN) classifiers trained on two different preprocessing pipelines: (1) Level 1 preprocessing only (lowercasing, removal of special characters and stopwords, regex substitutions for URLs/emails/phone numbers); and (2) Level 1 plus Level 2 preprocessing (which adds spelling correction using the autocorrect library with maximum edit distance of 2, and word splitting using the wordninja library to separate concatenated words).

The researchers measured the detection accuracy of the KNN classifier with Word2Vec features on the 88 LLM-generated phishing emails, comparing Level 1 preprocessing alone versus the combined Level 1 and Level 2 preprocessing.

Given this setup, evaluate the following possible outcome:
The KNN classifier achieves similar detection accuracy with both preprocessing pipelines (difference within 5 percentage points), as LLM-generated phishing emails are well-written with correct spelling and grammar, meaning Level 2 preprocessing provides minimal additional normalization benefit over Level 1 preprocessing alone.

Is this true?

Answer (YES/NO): NO